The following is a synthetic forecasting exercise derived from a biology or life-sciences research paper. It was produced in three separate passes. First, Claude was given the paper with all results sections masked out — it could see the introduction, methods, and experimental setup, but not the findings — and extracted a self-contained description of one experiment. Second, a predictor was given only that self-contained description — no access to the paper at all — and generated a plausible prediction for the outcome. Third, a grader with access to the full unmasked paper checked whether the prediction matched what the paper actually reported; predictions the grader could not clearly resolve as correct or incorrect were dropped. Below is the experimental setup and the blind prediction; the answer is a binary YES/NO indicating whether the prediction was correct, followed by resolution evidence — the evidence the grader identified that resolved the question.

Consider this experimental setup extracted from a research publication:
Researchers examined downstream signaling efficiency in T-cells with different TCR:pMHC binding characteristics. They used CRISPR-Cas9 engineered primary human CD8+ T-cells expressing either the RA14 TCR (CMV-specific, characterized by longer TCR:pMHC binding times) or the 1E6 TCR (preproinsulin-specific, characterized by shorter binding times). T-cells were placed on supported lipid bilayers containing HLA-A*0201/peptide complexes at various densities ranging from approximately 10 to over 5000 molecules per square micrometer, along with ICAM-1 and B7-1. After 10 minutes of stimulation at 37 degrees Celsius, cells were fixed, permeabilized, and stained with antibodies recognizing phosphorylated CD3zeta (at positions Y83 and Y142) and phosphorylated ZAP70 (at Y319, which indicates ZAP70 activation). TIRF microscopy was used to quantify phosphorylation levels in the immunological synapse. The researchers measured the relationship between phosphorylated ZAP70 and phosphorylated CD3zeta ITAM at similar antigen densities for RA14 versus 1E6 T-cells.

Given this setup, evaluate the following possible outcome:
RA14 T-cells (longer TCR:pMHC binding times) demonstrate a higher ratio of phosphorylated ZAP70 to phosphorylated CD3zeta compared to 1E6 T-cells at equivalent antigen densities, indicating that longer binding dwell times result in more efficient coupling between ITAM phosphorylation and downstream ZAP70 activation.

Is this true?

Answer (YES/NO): YES